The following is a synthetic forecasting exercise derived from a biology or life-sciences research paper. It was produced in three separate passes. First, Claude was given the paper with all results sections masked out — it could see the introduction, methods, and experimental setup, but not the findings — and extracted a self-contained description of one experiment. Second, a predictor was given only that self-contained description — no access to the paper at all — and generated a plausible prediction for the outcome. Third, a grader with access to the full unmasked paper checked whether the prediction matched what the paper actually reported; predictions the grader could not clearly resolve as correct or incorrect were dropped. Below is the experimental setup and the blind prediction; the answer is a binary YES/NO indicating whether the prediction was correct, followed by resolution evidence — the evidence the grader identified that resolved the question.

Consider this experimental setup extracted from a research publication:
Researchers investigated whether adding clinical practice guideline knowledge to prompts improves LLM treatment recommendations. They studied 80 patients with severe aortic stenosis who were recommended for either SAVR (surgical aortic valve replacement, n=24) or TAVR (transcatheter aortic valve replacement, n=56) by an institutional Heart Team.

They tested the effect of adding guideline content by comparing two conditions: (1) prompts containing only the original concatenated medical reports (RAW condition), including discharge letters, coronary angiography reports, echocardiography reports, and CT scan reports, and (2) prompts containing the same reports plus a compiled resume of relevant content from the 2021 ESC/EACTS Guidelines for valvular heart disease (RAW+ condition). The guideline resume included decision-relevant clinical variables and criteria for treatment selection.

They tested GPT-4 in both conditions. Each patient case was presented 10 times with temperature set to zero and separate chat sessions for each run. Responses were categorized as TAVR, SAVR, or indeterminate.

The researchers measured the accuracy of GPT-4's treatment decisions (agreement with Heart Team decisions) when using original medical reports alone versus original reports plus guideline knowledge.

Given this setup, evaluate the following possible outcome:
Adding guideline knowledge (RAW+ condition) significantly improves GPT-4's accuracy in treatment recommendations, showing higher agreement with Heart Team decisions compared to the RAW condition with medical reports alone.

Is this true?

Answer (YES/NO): NO